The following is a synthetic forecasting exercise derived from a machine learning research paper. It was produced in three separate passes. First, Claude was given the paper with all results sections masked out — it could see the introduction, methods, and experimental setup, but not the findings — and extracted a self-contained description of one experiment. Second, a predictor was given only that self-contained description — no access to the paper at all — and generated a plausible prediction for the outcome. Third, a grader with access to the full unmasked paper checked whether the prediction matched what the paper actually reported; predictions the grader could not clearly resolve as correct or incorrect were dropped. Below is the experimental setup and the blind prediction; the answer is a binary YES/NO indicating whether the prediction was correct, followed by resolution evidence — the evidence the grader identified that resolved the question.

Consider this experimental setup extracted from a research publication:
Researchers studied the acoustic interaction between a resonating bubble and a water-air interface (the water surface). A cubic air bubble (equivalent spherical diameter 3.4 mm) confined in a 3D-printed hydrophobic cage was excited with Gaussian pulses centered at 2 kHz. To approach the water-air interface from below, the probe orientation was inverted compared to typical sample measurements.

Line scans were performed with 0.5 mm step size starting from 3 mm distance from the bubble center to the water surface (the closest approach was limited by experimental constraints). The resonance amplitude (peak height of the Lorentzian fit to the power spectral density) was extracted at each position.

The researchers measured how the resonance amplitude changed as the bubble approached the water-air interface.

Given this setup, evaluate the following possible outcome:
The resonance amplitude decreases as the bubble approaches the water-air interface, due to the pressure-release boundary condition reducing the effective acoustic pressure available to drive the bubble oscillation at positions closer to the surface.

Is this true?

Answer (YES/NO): YES